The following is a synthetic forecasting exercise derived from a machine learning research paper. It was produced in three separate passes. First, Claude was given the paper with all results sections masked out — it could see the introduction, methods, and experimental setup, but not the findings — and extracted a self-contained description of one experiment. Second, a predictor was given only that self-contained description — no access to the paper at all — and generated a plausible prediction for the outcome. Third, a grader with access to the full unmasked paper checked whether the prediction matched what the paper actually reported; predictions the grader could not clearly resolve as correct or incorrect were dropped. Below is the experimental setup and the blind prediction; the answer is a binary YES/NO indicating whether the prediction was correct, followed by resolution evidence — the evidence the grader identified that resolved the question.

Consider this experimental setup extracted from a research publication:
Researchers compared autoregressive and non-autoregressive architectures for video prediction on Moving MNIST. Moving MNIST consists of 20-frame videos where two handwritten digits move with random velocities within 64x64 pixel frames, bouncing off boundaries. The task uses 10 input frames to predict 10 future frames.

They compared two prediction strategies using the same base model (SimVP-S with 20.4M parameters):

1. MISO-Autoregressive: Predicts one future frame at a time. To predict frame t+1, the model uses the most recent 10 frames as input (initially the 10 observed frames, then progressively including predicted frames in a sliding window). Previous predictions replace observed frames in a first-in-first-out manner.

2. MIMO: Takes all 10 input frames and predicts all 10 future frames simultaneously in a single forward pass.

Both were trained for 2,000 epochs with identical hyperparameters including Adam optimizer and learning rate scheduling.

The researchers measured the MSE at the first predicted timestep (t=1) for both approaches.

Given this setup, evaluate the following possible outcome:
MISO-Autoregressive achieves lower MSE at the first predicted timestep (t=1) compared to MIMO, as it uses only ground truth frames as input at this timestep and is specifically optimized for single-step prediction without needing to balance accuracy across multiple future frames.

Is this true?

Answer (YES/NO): YES